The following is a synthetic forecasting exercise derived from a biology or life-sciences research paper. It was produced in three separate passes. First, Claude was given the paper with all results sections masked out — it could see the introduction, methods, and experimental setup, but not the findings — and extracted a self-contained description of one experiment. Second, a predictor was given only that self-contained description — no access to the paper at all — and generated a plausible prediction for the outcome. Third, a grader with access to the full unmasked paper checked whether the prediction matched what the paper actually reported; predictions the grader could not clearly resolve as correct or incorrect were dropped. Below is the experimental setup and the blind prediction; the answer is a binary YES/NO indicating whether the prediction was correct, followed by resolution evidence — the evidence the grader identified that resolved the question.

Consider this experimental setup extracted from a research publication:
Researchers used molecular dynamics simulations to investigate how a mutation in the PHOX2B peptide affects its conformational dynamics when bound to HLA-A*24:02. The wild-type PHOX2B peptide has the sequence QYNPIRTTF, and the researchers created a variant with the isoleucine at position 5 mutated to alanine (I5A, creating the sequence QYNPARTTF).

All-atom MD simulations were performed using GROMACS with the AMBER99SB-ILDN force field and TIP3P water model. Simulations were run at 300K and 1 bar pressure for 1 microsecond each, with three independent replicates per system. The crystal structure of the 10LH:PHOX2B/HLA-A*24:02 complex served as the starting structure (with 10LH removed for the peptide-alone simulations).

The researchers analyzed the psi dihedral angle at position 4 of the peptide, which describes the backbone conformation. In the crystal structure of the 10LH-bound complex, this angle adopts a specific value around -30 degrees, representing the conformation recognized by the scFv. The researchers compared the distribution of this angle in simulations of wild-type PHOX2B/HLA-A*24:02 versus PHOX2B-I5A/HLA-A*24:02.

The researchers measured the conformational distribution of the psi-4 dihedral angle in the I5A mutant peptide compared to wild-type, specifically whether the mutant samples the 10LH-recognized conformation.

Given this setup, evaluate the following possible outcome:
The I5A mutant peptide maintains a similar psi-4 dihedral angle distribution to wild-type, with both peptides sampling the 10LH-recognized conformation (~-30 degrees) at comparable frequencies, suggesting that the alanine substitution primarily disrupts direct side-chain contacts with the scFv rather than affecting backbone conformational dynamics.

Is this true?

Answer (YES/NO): NO